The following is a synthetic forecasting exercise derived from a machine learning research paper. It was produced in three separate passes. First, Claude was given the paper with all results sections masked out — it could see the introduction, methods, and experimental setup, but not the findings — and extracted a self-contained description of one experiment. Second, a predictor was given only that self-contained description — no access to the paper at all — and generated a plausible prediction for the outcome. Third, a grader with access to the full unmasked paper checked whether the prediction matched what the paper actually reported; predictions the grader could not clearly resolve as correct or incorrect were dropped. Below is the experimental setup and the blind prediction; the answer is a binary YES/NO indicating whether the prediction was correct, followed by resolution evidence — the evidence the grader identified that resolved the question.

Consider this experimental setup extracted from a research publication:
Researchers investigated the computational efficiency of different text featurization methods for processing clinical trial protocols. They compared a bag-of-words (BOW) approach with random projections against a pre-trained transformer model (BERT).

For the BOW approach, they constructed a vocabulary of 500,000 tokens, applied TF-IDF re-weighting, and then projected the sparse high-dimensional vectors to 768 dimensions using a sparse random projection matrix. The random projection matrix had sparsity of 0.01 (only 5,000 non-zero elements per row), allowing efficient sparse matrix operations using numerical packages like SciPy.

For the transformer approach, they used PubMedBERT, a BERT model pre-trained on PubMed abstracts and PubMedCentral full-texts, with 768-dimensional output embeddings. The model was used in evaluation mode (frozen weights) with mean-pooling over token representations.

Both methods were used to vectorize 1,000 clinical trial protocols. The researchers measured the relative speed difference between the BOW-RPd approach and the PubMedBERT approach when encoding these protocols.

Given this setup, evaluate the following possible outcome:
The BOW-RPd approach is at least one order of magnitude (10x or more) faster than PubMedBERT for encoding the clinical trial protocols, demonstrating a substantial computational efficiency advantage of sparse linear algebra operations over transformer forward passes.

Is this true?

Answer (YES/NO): YES